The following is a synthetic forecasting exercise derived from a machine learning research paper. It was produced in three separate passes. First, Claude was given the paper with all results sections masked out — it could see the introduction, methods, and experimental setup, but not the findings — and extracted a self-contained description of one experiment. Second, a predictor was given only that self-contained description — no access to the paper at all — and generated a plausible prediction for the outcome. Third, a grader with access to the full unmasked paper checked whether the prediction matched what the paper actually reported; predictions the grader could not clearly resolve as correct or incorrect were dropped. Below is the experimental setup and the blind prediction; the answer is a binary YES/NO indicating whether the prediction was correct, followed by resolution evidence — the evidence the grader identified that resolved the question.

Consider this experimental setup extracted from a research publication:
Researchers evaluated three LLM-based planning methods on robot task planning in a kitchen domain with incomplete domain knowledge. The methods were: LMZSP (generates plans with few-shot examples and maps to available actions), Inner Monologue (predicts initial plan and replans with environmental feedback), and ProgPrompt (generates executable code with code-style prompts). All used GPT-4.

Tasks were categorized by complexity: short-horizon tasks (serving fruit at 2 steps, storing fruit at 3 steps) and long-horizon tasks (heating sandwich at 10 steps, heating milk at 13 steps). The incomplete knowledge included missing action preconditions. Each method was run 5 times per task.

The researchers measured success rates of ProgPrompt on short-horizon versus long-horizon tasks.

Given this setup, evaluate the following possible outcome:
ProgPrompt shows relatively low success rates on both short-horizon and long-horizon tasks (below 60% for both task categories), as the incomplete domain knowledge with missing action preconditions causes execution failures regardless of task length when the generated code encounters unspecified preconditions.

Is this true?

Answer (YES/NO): NO